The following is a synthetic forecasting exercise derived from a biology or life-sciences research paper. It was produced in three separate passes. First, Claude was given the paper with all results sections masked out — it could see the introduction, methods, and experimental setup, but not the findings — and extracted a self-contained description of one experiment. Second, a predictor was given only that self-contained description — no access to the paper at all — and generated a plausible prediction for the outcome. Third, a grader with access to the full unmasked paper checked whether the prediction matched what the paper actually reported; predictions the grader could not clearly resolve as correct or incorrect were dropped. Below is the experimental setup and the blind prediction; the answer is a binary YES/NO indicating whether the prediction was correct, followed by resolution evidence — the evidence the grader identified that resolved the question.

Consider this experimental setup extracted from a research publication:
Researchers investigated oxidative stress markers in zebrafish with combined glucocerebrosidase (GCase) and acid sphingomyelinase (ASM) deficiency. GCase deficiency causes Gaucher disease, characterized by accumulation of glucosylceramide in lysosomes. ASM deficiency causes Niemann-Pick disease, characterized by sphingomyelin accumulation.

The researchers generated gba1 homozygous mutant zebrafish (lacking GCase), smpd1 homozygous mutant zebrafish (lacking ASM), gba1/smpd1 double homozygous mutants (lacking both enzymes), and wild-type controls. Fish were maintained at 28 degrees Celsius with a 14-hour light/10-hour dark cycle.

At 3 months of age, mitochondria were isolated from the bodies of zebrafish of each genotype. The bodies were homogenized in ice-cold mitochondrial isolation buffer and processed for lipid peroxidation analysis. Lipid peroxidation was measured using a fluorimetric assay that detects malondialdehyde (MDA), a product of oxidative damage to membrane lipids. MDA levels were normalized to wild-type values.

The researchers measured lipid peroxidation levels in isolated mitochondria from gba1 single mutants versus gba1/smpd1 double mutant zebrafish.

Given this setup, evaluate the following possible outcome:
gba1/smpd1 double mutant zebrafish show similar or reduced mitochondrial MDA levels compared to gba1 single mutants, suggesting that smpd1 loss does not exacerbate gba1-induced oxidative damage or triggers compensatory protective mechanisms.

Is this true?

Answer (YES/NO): YES